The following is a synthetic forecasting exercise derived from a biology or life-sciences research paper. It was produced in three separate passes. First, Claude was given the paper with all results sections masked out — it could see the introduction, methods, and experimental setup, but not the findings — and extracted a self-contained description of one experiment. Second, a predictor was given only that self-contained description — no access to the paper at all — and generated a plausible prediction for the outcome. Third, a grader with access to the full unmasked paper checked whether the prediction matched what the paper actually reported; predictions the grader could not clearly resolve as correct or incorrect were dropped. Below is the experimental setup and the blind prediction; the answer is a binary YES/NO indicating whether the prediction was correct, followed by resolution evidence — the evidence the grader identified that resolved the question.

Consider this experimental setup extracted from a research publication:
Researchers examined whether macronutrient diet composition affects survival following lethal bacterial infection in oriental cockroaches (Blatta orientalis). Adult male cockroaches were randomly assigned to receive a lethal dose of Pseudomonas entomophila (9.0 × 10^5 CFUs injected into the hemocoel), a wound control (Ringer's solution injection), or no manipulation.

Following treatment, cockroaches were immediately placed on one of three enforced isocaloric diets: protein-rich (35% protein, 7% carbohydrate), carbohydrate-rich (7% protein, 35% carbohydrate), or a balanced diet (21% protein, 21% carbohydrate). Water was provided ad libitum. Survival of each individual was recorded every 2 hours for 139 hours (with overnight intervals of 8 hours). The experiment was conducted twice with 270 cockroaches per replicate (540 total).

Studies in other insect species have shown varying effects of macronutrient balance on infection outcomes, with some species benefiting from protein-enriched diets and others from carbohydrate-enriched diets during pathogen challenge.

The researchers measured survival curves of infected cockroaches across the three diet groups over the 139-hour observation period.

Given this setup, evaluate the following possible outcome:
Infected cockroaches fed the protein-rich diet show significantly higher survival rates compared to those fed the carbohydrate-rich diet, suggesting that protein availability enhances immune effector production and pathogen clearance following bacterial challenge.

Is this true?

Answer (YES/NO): NO